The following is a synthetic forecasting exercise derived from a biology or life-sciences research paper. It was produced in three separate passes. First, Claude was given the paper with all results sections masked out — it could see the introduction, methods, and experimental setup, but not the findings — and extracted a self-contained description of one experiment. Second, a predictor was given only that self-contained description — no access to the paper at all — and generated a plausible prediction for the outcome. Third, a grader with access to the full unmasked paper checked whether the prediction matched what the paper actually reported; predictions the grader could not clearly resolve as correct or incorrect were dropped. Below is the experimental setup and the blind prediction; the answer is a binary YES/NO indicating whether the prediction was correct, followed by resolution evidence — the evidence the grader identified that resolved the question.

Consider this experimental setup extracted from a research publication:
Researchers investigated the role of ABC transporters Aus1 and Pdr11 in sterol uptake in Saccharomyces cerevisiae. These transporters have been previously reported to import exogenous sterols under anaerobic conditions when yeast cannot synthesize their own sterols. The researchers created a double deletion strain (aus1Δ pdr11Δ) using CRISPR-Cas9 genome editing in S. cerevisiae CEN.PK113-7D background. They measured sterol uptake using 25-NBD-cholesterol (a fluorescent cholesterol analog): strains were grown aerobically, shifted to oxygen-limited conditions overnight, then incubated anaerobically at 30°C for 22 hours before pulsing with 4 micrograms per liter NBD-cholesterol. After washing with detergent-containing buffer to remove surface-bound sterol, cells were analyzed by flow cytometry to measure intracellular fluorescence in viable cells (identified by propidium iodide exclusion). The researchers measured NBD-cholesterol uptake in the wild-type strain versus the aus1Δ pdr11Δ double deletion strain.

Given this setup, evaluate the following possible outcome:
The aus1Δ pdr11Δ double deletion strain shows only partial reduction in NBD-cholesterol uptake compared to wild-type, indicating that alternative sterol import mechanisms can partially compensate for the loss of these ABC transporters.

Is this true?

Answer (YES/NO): NO